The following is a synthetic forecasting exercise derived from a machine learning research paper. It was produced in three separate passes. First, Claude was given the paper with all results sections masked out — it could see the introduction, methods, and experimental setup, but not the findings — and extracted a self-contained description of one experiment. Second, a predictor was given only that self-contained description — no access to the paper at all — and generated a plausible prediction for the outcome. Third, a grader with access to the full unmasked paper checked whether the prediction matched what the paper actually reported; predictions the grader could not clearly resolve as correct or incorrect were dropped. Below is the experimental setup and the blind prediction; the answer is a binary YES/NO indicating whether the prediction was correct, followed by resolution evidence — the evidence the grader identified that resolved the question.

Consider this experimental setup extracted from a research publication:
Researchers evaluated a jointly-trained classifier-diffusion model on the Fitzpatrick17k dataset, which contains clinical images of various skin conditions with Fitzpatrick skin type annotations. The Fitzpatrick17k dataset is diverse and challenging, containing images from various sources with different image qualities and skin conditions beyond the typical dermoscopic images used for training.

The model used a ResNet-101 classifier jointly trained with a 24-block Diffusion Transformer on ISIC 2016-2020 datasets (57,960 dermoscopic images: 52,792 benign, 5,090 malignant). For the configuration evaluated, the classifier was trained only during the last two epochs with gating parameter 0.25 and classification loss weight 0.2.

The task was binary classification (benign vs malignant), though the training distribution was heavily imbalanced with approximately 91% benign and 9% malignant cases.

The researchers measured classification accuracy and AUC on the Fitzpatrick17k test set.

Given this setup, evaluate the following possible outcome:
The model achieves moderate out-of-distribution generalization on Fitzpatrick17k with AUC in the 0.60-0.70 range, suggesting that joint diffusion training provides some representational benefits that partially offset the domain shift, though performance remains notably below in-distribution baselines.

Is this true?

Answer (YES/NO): NO